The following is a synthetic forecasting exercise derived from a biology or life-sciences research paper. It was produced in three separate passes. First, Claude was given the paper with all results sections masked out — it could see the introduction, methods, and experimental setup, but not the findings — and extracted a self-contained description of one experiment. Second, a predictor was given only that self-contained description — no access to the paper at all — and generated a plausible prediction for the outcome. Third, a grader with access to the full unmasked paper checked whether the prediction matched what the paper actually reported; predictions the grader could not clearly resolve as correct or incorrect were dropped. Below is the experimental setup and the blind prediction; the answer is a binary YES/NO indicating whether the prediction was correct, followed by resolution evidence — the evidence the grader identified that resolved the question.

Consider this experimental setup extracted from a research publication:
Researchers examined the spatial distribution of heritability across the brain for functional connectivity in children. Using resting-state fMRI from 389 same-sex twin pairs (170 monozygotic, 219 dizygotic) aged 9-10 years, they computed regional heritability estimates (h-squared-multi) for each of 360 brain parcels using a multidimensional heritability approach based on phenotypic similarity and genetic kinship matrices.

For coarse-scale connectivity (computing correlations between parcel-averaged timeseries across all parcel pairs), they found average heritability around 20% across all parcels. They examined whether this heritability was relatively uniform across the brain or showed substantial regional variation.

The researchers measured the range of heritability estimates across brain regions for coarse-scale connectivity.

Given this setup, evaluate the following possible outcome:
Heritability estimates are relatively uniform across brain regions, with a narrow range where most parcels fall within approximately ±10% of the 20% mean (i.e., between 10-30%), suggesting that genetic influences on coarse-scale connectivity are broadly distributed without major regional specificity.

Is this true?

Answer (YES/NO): NO